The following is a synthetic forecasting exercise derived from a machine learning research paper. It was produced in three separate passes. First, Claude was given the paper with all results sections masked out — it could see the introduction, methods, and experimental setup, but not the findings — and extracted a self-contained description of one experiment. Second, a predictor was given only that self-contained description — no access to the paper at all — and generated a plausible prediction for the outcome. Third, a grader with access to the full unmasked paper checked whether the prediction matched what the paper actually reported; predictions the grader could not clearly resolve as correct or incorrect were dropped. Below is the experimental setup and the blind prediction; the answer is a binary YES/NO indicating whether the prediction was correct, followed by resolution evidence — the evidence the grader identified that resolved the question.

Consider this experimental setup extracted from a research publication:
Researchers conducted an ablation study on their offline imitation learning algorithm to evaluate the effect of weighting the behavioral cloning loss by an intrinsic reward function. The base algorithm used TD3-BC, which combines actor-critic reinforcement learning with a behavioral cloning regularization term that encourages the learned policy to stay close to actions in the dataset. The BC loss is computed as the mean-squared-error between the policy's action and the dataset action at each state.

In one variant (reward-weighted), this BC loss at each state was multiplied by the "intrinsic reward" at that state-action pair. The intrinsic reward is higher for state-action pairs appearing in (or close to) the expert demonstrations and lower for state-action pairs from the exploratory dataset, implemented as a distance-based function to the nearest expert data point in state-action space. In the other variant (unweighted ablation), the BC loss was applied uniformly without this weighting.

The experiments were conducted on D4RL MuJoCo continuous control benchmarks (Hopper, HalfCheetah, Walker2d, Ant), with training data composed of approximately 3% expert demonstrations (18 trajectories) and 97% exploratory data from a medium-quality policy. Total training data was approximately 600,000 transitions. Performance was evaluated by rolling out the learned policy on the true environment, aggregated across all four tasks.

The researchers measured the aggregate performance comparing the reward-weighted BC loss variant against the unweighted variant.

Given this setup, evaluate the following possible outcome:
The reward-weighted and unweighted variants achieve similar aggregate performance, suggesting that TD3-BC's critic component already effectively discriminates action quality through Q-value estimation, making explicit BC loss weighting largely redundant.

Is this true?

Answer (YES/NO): NO